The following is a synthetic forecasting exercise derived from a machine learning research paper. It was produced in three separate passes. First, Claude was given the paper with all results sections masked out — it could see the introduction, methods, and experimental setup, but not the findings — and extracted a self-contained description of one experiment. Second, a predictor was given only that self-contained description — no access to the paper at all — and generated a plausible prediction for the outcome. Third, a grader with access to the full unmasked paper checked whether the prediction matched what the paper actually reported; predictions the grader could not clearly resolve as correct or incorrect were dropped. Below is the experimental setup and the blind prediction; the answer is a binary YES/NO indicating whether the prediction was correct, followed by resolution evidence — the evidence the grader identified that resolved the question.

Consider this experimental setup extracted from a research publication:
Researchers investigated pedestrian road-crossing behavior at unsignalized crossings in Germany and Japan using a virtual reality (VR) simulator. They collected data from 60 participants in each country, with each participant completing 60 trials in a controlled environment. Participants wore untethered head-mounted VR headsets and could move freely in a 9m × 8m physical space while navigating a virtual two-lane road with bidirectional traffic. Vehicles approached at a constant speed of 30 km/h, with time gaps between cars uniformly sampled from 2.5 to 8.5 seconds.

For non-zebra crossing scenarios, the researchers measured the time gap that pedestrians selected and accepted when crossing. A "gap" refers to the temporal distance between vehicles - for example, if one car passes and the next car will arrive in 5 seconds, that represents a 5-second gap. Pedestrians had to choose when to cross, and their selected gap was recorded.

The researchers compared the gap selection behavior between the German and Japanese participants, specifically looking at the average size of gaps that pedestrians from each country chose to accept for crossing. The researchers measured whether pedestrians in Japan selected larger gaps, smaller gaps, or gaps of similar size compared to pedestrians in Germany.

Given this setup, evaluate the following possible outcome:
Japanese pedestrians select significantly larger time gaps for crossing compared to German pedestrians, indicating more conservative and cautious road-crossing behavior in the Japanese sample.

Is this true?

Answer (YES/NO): YES